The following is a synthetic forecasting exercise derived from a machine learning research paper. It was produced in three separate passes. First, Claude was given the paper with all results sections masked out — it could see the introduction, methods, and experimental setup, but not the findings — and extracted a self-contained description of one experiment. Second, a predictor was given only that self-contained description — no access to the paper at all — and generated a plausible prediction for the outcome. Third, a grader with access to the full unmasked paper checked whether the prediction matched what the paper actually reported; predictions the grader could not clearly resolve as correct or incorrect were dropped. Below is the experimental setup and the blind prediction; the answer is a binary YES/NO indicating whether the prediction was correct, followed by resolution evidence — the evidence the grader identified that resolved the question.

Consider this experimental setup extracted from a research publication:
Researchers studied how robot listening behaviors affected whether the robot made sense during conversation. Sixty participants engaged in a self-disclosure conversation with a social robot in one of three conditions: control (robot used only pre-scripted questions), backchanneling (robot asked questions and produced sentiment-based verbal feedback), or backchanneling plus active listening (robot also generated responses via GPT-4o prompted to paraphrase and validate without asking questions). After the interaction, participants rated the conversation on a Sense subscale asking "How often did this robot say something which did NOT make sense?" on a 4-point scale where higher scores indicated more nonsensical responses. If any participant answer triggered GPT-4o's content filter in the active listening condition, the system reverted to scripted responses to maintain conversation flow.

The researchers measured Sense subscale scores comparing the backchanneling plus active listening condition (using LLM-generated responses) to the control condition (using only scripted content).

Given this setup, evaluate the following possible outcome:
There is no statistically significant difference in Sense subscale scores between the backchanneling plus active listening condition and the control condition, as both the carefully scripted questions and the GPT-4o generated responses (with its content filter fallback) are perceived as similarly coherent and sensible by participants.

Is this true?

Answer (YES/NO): NO